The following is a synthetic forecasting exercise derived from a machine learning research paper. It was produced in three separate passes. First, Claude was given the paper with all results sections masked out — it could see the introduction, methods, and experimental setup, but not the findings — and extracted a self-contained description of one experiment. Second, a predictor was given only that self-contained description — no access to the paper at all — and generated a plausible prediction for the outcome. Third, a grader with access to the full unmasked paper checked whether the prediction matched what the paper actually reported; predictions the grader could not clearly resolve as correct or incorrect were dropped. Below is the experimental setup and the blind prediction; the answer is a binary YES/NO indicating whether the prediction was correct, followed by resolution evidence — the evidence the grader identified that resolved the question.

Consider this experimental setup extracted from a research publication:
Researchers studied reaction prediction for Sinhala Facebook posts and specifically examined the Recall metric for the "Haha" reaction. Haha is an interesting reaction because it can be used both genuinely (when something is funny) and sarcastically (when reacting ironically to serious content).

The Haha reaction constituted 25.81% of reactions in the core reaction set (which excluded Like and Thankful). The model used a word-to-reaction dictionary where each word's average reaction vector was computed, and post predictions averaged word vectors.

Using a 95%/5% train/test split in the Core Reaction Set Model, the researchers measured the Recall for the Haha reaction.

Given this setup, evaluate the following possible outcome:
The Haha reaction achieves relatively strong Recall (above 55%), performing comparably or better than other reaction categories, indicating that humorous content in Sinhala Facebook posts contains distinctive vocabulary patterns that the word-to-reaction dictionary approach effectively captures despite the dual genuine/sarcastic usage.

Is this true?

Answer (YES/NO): NO